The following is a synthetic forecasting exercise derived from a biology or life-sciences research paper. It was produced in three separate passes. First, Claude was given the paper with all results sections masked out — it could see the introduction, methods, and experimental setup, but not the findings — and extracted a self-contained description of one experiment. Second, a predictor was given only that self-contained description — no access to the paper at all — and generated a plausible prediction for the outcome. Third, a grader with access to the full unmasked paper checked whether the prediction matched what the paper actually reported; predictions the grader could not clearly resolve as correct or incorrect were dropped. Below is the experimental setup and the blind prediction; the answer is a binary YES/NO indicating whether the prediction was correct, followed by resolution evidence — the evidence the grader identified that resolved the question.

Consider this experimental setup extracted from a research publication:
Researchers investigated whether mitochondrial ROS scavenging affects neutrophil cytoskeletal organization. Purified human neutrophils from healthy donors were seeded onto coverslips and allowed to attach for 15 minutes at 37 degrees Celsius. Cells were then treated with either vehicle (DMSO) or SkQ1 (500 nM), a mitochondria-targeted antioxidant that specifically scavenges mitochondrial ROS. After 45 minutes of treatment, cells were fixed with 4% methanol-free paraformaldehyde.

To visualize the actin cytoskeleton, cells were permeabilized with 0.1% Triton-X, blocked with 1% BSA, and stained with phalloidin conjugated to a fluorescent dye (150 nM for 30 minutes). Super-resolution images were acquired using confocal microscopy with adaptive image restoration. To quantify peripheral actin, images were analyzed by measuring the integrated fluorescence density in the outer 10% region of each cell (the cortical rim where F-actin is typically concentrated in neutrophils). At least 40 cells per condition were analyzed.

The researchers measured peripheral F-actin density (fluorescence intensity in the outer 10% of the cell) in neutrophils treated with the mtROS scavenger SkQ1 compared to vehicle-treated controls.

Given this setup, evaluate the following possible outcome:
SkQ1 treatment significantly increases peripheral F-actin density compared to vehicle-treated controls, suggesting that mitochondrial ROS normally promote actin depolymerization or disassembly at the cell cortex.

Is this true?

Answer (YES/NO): YES